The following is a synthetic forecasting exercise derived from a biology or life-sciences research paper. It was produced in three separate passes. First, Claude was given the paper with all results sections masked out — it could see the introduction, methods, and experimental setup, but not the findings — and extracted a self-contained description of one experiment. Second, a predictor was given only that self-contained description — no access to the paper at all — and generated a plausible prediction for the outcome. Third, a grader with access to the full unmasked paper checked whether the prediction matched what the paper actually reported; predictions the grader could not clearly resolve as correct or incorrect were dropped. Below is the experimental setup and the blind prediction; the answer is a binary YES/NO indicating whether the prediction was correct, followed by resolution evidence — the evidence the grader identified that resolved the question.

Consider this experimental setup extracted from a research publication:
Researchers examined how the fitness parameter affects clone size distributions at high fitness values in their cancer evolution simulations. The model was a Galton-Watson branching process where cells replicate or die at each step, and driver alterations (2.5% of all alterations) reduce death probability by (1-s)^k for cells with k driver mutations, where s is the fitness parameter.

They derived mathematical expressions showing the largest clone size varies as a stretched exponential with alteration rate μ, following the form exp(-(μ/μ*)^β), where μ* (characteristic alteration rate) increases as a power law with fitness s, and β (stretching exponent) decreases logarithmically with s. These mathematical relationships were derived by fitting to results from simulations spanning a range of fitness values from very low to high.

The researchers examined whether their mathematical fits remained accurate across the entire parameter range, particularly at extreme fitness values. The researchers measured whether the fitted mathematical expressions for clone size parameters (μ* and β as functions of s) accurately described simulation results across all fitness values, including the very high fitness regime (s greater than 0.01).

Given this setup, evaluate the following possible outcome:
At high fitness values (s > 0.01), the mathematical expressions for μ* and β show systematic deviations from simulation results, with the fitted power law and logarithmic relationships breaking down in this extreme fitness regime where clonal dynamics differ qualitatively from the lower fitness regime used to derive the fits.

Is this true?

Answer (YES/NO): YES